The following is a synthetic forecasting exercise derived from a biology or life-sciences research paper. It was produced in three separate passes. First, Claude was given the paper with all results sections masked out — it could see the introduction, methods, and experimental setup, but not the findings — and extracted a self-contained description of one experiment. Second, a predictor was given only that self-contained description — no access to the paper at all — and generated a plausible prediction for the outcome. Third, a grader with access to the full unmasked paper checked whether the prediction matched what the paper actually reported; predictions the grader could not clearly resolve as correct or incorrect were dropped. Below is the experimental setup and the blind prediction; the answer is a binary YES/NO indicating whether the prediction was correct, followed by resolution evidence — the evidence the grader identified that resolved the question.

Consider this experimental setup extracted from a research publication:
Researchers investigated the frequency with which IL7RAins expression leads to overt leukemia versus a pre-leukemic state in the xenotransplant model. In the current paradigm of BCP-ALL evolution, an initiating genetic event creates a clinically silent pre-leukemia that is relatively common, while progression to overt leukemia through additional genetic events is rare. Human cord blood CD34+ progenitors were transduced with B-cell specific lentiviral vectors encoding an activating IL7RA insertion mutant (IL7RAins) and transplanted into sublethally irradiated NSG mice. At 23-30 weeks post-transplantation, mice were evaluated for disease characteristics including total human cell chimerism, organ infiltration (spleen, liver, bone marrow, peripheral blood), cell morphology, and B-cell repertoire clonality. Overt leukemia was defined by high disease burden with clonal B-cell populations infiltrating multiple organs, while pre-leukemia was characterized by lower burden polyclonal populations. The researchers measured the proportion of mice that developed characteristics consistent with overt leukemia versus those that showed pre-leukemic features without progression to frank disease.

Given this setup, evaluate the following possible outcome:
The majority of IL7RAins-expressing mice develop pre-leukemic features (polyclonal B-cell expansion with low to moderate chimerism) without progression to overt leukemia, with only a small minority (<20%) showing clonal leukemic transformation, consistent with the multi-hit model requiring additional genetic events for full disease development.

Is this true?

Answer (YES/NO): YES